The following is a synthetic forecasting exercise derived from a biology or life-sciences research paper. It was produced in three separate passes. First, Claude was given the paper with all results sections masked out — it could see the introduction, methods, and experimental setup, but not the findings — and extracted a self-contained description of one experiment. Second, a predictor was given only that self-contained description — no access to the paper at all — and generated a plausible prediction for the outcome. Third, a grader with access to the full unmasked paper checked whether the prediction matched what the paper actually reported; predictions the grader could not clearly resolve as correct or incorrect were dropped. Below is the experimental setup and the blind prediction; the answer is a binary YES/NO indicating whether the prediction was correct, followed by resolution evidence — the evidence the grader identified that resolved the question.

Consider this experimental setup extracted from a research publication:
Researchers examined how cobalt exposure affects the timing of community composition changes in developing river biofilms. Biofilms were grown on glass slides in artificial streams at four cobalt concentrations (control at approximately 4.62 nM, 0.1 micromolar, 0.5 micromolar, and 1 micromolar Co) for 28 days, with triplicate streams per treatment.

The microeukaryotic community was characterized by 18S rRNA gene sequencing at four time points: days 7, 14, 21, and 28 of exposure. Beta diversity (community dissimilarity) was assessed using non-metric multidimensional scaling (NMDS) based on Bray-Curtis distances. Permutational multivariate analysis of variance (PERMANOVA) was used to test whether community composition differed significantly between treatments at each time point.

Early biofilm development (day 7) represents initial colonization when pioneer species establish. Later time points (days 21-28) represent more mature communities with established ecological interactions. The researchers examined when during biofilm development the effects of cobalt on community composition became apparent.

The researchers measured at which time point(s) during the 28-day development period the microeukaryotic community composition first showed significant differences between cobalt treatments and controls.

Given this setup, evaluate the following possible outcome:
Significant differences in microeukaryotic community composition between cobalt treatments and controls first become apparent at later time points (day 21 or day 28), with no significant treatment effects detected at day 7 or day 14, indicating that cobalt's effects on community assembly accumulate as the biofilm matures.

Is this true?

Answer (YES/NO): NO